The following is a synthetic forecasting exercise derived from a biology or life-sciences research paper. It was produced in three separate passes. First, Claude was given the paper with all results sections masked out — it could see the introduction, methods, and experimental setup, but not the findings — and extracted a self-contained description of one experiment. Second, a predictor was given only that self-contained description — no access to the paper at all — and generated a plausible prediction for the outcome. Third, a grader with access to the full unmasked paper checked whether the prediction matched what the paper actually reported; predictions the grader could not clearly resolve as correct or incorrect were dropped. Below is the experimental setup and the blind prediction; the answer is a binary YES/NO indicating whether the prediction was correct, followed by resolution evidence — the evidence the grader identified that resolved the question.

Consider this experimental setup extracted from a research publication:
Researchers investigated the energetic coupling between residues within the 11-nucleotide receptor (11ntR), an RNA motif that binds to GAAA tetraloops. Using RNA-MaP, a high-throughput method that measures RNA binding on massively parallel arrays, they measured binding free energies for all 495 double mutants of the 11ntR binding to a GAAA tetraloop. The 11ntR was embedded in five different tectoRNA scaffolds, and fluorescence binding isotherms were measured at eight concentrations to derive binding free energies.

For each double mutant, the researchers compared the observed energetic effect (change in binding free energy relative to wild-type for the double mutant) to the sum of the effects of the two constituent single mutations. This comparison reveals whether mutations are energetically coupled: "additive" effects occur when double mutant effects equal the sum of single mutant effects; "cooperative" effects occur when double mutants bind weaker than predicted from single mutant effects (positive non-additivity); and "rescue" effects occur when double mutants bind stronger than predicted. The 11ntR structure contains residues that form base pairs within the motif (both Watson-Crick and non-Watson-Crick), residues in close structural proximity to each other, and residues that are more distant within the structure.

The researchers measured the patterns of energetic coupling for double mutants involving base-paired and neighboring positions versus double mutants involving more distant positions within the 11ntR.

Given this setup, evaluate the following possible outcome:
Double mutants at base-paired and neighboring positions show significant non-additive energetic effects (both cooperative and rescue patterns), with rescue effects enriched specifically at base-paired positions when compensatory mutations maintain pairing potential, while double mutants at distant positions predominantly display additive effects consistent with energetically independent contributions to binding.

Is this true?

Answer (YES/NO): YES